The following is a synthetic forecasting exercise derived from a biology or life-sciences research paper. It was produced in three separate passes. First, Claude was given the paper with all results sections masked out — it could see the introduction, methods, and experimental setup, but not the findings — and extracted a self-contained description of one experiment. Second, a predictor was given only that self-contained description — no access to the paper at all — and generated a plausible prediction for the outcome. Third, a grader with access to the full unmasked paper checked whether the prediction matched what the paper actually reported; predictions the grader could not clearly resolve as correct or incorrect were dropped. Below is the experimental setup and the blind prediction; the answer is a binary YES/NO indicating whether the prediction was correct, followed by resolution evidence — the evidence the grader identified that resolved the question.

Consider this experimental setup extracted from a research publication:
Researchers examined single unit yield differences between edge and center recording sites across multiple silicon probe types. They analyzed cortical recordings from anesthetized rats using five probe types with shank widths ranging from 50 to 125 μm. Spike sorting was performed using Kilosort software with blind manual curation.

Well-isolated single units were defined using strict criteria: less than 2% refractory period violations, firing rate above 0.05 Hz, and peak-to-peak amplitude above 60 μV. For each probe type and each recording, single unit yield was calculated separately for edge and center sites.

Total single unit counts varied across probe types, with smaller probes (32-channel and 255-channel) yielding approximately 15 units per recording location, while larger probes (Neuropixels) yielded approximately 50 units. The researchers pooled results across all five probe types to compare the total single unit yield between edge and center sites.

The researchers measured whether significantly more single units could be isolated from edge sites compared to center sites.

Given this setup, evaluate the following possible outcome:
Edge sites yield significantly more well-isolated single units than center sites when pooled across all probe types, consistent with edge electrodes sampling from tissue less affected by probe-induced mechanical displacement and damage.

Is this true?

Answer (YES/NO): NO